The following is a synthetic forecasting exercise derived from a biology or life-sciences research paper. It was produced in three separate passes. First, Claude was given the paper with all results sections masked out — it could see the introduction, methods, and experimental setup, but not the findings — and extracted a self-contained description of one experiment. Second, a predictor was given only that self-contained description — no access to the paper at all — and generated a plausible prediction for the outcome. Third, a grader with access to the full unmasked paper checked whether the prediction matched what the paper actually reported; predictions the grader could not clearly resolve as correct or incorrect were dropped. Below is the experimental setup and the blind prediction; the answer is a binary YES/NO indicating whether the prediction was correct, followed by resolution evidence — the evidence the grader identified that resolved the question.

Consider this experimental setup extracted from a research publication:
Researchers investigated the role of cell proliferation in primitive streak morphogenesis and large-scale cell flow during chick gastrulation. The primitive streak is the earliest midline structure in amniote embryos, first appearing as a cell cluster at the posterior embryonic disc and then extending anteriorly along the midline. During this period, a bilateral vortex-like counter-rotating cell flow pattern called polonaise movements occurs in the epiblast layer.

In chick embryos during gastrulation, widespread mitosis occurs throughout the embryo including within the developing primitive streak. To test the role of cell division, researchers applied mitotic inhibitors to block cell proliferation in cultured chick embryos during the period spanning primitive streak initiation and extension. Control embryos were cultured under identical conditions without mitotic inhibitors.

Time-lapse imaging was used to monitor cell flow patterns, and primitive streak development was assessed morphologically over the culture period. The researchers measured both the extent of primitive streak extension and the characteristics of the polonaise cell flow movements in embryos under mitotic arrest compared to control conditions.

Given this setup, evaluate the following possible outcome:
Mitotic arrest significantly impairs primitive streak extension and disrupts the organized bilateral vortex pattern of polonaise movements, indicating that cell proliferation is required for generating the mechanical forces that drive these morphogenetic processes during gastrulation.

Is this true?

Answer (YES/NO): NO